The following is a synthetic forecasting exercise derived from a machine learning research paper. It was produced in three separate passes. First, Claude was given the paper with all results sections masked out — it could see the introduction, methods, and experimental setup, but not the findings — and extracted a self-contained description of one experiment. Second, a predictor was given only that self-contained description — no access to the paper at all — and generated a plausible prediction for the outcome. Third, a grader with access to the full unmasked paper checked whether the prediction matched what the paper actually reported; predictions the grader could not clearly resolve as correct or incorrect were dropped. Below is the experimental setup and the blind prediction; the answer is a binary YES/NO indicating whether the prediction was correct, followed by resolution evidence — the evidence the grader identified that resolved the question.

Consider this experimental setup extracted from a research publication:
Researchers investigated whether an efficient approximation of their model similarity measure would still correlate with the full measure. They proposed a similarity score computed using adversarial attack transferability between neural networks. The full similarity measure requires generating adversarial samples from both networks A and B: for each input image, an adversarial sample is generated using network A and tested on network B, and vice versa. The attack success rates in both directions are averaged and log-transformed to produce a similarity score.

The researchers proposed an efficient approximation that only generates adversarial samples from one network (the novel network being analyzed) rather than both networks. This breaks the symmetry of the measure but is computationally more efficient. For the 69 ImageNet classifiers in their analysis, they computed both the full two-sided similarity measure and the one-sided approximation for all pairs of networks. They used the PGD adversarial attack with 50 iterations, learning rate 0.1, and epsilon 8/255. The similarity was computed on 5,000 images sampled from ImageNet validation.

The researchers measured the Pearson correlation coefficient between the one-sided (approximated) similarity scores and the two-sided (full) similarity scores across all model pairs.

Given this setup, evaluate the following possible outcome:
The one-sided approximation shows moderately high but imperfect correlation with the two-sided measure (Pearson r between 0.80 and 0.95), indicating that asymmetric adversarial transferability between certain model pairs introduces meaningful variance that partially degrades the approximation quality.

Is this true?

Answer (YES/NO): YES